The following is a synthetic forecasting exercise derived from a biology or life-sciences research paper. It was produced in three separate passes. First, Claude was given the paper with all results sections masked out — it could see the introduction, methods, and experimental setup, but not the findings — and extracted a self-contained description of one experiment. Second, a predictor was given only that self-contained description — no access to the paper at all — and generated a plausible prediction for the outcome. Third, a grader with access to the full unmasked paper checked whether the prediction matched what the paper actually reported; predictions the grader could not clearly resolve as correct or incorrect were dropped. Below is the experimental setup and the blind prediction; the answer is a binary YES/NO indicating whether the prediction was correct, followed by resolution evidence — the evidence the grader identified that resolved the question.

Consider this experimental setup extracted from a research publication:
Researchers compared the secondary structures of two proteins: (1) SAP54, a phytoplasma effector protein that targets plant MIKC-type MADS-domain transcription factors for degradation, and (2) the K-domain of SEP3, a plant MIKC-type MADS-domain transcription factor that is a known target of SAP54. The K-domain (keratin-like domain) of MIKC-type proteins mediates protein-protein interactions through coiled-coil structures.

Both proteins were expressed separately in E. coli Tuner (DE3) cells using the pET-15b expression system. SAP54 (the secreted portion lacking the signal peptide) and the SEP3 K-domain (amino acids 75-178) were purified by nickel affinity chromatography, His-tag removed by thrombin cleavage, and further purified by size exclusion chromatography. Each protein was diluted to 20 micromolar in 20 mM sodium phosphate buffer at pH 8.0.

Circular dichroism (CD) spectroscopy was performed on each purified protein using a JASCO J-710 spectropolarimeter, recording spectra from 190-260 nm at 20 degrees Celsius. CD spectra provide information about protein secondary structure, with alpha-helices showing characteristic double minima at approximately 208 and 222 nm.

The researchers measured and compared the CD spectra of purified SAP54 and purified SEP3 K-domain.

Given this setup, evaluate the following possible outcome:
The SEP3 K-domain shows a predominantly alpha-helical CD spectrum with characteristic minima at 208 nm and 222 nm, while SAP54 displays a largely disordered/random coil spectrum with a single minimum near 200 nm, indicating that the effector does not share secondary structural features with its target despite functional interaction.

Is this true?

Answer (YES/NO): NO